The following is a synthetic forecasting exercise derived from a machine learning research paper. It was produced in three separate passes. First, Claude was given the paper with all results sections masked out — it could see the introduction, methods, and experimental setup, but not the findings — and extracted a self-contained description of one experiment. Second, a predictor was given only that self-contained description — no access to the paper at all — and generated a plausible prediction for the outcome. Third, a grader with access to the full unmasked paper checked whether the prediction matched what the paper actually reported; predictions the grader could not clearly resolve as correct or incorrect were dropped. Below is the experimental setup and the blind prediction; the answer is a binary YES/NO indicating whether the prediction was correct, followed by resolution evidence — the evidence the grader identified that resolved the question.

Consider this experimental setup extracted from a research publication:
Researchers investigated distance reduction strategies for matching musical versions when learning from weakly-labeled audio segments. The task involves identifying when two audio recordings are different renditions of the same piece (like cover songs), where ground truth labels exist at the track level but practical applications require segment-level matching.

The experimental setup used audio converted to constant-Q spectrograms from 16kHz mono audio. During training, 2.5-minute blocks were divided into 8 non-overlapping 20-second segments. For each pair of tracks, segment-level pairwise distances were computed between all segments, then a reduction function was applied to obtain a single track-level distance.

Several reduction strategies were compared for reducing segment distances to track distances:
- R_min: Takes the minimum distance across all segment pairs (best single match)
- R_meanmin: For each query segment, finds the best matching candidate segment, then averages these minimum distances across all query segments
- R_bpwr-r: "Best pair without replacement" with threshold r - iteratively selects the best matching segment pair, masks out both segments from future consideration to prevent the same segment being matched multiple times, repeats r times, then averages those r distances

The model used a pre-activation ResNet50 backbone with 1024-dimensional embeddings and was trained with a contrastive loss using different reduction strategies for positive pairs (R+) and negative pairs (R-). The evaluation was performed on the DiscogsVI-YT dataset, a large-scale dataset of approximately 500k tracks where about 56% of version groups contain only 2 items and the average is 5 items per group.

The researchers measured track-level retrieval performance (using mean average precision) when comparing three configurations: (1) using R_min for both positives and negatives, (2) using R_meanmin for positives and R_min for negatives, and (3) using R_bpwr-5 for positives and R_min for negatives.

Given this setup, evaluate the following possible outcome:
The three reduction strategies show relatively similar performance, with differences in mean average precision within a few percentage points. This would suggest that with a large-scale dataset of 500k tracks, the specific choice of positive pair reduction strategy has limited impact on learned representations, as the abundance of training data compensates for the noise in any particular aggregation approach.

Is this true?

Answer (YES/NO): NO